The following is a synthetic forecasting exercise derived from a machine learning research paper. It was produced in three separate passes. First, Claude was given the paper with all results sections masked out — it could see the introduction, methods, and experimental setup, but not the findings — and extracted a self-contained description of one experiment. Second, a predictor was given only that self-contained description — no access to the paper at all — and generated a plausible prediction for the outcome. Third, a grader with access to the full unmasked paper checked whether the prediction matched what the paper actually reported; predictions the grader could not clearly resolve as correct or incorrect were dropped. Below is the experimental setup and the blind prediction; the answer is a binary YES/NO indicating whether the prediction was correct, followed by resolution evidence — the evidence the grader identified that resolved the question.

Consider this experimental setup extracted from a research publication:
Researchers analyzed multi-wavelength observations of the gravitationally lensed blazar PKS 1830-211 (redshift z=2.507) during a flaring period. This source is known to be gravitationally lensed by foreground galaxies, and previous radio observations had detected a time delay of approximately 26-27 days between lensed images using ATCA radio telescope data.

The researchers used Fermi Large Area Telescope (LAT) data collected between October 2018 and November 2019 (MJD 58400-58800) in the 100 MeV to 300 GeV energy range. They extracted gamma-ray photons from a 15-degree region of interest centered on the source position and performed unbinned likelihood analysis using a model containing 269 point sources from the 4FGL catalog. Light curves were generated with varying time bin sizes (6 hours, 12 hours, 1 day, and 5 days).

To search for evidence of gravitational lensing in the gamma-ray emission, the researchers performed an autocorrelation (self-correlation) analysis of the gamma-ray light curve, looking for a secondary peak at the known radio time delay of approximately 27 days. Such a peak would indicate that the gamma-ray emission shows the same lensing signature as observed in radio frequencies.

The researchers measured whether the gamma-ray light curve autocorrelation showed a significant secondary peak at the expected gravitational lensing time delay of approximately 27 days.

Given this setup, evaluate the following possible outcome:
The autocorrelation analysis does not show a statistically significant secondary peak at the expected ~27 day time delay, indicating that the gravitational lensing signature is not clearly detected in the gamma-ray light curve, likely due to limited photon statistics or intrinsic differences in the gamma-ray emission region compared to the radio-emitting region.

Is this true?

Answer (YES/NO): YES